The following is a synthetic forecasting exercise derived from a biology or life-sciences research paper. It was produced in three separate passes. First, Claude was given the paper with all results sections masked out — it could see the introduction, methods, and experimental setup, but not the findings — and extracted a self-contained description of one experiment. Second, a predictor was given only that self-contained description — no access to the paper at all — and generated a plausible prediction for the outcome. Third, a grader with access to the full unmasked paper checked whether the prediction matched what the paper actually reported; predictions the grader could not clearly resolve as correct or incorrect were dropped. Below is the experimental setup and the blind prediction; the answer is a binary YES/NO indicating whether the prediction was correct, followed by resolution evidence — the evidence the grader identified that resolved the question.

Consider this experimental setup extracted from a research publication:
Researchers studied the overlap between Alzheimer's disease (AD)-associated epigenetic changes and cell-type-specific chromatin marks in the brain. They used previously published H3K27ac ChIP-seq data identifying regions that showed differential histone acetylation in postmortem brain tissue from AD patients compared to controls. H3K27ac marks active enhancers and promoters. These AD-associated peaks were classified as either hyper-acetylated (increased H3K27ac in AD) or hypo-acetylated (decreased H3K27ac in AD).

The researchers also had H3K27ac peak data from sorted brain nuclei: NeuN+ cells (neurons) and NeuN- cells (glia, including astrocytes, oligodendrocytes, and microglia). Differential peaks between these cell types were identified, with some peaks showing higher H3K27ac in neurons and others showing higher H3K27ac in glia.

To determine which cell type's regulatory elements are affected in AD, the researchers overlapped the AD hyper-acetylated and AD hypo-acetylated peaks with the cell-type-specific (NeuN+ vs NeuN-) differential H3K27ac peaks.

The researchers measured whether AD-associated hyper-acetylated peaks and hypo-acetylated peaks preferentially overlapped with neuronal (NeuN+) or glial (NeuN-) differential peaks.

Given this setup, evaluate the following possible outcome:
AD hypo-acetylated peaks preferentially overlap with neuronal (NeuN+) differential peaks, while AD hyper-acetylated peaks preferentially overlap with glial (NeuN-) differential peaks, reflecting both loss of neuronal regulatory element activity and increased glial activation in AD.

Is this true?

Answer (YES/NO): YES